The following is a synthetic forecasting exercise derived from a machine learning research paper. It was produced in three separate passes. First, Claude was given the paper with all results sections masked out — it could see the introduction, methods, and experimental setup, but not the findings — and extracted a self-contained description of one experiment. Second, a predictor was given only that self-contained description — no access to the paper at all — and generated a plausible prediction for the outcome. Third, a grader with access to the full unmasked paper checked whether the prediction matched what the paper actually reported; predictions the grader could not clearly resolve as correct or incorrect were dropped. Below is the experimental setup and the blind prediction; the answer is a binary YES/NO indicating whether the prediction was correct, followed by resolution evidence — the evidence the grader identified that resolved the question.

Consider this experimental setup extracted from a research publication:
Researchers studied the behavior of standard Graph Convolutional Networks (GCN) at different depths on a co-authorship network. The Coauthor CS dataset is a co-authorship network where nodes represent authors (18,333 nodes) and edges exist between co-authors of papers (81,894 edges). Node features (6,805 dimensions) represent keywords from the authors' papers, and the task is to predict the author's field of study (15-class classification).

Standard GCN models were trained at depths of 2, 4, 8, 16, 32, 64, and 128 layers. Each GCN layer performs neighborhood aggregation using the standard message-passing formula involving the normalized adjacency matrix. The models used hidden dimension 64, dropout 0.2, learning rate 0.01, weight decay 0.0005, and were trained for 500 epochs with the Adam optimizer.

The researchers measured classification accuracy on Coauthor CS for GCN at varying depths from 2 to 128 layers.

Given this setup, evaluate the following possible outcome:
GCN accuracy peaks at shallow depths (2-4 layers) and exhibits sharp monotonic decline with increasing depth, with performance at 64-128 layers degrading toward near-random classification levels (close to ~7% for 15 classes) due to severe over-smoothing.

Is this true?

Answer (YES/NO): NO